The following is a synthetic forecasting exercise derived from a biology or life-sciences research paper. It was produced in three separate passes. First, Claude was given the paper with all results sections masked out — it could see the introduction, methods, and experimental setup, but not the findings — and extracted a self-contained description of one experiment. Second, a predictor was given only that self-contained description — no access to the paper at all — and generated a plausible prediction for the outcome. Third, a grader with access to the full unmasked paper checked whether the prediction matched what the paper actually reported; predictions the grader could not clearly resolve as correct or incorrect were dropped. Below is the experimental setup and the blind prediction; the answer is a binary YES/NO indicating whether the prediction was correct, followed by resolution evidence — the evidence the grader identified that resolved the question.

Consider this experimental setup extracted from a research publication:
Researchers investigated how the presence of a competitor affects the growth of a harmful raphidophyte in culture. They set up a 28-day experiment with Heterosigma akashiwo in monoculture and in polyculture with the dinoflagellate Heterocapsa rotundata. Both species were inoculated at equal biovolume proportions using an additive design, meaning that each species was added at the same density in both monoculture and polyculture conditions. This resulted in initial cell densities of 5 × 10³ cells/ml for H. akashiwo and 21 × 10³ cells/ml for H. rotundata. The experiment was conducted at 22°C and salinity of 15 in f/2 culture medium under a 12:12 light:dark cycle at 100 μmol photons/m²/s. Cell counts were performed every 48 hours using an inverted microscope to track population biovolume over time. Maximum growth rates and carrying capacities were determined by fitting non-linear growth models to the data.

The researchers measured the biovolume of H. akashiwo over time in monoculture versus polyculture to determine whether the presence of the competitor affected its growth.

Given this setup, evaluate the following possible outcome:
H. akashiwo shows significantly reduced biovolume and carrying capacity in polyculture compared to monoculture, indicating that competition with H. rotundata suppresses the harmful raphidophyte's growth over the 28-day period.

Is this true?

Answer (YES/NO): NO